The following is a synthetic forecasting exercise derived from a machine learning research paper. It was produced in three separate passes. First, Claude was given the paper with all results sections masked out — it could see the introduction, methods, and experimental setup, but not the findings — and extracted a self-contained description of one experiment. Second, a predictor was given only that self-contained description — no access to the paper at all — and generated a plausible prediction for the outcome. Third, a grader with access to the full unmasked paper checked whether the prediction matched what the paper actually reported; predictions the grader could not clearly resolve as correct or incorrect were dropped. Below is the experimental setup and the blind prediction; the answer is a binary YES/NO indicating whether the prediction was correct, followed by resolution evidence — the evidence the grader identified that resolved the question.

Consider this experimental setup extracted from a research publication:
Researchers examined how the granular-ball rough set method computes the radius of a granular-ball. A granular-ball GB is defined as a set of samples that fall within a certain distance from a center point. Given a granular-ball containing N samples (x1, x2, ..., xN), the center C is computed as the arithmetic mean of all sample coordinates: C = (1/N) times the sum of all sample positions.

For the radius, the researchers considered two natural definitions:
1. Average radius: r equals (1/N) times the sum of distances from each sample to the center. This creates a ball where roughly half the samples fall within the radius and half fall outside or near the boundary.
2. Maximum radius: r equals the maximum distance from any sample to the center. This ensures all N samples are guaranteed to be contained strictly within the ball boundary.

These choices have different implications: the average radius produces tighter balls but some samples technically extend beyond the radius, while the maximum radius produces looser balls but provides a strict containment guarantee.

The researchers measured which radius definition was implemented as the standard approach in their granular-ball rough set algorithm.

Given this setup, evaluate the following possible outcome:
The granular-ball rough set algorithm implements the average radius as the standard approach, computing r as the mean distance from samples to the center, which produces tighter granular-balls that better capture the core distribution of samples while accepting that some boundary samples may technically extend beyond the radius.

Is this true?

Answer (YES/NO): YES